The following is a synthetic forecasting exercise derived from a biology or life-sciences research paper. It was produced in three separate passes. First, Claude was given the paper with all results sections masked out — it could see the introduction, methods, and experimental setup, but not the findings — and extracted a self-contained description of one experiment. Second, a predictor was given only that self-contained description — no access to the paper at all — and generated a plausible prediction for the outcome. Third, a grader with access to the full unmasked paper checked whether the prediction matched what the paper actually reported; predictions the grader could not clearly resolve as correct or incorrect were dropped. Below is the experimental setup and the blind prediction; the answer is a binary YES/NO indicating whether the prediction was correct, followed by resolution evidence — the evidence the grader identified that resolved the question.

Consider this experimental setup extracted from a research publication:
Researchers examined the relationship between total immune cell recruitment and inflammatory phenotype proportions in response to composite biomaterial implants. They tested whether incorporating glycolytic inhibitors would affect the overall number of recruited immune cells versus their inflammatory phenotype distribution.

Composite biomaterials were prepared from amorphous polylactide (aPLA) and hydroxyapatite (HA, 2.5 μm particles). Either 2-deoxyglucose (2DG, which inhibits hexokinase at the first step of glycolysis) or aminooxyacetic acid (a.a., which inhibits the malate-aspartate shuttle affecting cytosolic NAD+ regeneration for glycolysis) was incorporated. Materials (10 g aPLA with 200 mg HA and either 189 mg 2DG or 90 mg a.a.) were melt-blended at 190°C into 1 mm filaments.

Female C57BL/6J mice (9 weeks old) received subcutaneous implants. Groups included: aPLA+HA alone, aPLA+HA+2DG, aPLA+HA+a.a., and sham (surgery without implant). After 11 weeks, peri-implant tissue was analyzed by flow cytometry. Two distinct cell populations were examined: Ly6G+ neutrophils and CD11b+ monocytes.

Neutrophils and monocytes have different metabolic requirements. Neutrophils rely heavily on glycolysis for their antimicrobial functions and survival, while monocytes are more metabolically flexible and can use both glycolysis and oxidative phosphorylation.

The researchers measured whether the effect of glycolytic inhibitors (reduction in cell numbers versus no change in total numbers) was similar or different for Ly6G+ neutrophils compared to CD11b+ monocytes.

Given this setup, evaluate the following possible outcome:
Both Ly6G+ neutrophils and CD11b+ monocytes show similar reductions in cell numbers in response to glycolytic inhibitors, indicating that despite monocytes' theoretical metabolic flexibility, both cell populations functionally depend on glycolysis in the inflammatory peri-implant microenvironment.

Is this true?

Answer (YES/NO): NO